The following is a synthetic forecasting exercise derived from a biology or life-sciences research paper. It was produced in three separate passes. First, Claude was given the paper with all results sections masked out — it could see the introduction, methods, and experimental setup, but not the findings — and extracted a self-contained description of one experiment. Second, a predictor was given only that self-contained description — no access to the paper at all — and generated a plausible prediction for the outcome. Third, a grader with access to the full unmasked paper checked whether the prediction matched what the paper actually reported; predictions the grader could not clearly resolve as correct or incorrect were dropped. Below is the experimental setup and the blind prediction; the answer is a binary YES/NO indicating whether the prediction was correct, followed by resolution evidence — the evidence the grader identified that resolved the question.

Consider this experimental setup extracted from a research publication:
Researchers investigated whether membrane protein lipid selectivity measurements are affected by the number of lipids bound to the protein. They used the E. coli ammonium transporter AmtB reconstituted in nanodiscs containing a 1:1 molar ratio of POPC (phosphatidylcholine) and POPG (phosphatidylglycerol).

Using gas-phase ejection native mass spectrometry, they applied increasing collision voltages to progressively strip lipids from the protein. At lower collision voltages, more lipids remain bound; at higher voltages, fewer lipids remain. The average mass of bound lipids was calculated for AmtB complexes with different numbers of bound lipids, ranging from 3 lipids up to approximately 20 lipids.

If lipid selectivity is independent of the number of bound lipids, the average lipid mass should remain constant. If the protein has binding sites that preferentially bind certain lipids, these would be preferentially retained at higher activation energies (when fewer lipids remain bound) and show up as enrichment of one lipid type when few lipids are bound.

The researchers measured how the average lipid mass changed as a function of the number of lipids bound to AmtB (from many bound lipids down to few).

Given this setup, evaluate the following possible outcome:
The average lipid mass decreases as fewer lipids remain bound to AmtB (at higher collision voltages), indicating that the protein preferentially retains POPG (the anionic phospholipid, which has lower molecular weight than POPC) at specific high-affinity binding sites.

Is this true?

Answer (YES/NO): NO